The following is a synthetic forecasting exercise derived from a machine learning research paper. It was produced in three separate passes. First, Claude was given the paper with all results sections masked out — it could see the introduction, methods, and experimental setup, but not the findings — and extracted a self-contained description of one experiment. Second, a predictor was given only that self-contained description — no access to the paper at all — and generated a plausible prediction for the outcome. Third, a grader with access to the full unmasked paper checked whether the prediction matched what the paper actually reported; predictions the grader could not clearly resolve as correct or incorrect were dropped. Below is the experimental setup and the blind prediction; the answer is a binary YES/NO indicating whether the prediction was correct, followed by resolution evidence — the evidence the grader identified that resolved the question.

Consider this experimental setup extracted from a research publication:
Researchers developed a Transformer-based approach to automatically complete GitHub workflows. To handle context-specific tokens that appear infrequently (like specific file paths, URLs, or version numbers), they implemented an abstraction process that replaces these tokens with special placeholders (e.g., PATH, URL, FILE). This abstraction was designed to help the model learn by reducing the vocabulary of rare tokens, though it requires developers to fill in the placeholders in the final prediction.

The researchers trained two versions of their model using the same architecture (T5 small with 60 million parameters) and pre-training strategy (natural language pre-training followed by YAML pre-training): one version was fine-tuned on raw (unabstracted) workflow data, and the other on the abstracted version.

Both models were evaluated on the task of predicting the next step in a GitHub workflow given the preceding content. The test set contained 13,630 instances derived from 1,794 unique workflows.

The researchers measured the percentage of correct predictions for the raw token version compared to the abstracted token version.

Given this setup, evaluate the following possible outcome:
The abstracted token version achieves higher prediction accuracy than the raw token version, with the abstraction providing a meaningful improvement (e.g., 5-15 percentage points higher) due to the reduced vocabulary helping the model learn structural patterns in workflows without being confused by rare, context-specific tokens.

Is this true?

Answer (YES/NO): NO